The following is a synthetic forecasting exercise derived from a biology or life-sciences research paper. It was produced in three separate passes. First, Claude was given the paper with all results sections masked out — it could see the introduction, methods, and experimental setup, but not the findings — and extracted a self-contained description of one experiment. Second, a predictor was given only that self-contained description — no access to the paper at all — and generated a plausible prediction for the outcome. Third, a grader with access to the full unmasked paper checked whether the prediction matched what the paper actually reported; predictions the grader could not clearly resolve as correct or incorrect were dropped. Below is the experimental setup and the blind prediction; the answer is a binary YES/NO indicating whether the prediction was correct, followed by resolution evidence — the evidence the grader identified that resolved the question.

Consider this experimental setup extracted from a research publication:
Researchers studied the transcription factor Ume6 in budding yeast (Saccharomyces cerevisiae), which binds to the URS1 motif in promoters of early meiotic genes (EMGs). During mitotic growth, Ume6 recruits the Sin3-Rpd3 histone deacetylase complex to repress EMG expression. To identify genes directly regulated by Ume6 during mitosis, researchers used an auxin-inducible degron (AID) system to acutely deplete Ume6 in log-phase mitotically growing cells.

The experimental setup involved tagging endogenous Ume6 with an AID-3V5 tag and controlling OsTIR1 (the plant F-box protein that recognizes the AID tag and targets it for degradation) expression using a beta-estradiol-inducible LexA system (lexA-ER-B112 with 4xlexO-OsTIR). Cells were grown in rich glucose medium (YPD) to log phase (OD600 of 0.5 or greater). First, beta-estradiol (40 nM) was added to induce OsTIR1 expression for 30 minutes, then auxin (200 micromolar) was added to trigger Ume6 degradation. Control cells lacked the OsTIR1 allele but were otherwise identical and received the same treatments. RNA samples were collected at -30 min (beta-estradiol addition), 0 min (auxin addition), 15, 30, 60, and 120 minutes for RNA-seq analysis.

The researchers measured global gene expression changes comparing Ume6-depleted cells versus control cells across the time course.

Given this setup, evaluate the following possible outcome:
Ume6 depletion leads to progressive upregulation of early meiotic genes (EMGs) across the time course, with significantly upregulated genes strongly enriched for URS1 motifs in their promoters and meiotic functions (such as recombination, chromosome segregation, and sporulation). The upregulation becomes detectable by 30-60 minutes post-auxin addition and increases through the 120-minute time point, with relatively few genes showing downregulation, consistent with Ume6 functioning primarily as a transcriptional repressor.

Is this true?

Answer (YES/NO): NO